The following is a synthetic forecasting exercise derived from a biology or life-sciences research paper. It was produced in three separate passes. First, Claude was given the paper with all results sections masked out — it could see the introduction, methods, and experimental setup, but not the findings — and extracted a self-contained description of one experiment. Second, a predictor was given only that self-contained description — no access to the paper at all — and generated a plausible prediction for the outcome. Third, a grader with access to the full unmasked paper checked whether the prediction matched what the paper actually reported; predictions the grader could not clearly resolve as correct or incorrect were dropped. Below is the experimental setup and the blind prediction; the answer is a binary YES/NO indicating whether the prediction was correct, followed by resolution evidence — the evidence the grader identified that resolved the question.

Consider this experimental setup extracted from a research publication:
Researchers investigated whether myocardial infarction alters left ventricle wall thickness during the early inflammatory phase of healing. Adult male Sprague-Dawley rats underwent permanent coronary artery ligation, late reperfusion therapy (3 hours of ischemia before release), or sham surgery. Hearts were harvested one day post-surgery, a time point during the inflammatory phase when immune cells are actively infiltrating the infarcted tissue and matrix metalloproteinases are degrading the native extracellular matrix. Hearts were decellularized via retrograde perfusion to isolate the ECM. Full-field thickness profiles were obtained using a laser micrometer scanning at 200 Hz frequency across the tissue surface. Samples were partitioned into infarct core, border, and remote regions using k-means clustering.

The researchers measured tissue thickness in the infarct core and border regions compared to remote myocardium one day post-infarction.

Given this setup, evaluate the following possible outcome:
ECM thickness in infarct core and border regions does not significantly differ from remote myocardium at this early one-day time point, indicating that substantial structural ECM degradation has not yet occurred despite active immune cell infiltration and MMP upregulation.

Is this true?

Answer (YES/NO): NO